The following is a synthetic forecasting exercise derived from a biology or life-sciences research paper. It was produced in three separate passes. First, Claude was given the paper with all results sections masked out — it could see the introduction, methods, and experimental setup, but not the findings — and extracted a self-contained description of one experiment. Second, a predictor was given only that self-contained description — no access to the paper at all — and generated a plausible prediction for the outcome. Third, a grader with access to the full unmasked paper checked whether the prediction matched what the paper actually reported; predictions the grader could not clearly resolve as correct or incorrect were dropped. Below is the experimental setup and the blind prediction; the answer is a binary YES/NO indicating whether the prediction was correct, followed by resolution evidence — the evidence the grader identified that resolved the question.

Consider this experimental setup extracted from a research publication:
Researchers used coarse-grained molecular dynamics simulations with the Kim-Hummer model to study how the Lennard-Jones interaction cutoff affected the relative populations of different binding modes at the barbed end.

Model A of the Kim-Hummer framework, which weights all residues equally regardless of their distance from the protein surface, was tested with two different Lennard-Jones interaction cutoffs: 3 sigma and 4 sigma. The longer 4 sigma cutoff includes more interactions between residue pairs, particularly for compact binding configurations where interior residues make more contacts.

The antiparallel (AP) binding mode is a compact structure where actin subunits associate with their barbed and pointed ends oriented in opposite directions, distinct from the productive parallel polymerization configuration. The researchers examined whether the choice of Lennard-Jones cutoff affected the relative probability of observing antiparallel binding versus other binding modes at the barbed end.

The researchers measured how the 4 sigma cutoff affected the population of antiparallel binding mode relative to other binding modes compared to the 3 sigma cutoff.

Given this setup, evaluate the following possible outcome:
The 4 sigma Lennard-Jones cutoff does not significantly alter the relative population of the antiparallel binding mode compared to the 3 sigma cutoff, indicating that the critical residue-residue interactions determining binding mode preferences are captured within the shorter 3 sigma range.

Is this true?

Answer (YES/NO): NO